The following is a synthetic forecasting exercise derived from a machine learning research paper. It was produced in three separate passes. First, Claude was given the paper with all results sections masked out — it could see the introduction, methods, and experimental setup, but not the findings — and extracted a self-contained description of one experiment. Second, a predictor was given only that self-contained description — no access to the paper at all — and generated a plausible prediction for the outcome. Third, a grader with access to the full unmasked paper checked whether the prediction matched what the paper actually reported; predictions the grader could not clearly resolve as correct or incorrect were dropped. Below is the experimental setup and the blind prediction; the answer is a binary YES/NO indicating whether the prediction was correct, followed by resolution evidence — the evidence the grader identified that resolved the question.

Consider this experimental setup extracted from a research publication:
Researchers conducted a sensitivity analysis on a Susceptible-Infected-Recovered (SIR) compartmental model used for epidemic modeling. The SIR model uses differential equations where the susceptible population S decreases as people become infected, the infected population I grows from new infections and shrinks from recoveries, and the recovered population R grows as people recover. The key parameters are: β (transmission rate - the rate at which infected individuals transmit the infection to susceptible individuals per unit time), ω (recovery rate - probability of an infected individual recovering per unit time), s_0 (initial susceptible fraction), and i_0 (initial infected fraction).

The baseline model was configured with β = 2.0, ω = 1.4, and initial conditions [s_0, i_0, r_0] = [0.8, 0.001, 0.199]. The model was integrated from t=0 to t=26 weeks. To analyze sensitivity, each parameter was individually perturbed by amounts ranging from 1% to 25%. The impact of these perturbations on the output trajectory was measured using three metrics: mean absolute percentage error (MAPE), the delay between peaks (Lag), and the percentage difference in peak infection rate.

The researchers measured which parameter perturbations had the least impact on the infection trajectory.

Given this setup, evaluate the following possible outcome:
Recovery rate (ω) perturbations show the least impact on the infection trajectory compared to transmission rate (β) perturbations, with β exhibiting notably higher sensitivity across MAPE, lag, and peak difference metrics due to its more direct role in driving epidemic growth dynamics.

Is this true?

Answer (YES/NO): NO